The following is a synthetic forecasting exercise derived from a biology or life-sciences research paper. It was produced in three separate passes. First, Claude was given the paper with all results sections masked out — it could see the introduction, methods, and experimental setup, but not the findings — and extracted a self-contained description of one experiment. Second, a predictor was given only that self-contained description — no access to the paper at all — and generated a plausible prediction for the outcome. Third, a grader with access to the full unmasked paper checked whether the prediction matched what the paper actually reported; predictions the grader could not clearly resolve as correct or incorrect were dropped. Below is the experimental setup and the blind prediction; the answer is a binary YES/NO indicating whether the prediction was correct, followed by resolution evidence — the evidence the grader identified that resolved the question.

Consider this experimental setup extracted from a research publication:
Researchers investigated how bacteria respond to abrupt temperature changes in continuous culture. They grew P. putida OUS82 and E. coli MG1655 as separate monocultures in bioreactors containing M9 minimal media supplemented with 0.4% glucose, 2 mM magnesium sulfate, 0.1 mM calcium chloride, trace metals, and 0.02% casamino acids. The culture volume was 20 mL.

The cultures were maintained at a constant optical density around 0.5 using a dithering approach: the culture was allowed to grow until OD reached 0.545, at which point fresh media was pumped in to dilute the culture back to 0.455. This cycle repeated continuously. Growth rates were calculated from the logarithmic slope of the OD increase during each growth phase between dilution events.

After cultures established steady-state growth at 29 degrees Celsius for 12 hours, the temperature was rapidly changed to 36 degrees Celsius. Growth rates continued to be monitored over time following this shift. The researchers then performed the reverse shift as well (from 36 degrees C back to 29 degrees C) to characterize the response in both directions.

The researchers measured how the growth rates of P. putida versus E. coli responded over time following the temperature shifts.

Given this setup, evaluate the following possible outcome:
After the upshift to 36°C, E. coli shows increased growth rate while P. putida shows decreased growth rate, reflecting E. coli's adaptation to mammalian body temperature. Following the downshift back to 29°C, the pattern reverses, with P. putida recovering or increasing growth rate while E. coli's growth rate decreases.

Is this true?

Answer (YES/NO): YES